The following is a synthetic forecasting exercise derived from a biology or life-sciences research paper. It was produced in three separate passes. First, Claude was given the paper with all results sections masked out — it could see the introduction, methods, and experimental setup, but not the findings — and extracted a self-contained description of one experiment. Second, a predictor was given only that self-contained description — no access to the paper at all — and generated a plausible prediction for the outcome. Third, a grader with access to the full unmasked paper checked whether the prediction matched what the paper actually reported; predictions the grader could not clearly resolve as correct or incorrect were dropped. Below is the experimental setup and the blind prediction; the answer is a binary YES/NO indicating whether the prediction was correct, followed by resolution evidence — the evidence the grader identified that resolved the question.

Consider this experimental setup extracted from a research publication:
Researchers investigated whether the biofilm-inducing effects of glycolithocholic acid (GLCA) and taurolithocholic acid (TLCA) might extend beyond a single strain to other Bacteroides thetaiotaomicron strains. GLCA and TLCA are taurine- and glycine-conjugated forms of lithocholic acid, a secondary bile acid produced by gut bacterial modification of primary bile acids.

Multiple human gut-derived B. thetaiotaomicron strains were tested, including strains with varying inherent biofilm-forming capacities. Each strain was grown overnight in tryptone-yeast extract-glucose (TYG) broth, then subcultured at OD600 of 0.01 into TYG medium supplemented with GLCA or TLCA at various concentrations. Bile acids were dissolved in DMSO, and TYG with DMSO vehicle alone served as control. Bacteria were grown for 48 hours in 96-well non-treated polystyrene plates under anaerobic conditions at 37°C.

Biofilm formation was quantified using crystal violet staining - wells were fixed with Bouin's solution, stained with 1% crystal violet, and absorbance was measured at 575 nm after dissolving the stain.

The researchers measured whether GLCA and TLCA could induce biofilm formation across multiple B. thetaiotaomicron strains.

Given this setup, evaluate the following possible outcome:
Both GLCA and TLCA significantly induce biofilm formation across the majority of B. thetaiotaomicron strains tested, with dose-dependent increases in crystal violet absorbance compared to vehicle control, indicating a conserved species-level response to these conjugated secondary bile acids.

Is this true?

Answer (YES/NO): NO